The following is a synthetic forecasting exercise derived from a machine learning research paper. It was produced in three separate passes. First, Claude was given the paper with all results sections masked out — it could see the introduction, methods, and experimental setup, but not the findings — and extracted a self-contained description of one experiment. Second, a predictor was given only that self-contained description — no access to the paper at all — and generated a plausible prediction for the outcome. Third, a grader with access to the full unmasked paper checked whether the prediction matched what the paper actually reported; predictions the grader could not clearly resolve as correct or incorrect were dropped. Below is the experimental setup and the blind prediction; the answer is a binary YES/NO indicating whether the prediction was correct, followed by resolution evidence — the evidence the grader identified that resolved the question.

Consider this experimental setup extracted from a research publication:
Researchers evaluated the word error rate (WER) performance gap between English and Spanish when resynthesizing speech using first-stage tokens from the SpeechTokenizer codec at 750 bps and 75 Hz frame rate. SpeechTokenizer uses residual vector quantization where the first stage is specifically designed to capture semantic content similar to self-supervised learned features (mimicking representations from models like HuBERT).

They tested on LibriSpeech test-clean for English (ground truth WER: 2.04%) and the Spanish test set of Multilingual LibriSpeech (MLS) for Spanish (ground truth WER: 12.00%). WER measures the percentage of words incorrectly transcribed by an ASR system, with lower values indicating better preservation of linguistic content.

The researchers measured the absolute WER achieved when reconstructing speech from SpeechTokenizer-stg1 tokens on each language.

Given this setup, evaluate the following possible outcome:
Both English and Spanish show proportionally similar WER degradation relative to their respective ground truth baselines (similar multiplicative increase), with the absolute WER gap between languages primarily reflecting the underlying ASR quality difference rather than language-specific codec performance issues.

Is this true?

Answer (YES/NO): NO